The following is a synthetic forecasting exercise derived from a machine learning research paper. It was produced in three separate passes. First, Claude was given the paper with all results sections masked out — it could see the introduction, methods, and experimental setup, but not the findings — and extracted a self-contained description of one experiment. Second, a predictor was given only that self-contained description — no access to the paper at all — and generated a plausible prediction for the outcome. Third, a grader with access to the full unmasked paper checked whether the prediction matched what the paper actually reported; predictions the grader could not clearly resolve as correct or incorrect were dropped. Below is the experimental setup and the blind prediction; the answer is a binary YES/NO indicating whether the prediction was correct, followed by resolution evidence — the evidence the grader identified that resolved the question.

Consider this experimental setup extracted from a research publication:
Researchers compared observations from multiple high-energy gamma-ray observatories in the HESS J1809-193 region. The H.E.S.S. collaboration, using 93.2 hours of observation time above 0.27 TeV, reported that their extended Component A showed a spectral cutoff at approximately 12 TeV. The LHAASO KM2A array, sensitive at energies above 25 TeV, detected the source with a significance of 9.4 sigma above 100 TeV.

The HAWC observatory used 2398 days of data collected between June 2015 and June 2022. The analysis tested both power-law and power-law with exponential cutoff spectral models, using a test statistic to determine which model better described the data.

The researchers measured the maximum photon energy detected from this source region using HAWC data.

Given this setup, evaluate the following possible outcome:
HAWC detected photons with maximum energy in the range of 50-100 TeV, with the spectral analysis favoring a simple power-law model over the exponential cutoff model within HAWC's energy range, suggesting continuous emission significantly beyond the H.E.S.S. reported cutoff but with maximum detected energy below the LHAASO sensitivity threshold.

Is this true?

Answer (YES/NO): NO